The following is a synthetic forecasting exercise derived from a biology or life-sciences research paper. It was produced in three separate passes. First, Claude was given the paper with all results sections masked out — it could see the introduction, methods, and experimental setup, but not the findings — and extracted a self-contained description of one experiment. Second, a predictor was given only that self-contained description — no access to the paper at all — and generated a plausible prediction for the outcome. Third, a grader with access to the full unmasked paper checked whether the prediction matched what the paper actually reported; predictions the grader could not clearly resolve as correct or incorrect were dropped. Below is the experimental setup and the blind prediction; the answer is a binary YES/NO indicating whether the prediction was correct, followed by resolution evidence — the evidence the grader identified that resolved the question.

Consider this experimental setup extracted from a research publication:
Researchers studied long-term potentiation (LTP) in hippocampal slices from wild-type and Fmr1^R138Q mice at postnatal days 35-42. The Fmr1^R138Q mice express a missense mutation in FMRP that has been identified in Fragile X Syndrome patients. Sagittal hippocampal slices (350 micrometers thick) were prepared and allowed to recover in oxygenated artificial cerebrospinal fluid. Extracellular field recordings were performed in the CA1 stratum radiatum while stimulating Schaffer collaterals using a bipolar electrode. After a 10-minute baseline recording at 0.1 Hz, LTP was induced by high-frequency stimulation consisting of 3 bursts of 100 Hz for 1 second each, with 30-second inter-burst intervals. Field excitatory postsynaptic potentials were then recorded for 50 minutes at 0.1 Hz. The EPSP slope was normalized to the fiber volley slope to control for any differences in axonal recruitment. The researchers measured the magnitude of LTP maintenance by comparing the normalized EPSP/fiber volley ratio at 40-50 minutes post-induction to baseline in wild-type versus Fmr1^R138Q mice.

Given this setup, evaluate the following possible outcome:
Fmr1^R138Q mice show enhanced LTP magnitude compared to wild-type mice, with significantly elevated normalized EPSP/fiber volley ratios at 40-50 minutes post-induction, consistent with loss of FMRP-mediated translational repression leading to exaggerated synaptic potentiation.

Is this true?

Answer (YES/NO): NO